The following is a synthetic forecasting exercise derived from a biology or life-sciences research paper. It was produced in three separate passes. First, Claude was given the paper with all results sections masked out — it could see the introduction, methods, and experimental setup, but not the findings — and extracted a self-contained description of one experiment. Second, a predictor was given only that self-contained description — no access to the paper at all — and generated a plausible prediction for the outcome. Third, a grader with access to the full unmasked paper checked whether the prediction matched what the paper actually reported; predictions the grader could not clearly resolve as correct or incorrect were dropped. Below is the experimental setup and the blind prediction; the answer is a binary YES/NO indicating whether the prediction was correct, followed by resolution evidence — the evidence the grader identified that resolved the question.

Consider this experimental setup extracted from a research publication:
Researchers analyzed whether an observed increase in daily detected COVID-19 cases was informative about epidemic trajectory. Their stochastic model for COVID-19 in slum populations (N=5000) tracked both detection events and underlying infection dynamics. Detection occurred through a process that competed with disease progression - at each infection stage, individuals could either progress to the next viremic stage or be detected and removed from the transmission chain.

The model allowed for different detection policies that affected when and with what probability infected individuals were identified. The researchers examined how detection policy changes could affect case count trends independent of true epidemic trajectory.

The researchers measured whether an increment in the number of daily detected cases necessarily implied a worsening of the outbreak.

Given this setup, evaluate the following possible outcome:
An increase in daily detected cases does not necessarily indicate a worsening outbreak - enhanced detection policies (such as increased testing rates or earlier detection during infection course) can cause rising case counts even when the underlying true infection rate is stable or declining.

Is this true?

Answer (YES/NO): YES